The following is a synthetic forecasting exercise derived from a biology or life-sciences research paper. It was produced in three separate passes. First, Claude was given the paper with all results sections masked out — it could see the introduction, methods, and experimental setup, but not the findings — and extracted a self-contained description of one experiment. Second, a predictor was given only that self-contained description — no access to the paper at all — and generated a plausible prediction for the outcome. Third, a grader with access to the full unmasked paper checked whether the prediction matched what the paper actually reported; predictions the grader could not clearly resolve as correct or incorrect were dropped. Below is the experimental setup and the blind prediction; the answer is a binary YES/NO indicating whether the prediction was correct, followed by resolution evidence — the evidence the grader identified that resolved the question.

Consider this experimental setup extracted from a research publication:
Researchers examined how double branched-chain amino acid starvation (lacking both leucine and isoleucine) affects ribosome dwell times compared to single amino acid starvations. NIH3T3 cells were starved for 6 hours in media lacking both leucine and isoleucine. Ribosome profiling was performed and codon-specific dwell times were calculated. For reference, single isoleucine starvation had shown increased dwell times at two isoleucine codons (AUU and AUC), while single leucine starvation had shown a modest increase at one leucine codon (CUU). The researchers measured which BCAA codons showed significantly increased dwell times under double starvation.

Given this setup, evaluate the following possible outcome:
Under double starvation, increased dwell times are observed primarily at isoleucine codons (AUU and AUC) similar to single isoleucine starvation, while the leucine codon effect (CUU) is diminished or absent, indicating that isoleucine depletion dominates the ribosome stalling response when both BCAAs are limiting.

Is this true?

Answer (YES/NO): NO